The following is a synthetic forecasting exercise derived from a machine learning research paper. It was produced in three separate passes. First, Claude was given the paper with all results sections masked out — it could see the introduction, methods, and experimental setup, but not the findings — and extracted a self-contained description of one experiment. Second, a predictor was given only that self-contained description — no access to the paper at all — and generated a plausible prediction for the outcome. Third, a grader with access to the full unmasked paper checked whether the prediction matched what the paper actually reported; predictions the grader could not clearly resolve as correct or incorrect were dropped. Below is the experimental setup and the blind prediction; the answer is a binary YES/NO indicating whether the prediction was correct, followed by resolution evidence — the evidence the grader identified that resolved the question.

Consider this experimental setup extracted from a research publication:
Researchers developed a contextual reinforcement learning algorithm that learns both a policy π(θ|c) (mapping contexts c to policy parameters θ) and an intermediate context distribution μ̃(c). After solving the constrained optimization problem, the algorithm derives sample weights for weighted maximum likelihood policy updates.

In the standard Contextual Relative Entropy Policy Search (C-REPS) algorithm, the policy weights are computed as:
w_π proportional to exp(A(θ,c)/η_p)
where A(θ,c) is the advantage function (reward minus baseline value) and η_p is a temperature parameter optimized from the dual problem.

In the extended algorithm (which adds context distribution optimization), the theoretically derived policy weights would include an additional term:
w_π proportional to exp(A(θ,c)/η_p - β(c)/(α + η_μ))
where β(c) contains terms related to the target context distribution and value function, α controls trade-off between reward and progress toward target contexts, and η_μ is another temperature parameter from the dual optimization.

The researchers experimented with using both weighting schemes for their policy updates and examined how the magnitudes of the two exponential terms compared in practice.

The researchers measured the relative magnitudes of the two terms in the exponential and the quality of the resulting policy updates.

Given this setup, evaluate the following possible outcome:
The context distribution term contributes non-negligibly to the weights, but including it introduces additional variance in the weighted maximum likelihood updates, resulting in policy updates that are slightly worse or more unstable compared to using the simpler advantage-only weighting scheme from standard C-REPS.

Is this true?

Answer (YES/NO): NO